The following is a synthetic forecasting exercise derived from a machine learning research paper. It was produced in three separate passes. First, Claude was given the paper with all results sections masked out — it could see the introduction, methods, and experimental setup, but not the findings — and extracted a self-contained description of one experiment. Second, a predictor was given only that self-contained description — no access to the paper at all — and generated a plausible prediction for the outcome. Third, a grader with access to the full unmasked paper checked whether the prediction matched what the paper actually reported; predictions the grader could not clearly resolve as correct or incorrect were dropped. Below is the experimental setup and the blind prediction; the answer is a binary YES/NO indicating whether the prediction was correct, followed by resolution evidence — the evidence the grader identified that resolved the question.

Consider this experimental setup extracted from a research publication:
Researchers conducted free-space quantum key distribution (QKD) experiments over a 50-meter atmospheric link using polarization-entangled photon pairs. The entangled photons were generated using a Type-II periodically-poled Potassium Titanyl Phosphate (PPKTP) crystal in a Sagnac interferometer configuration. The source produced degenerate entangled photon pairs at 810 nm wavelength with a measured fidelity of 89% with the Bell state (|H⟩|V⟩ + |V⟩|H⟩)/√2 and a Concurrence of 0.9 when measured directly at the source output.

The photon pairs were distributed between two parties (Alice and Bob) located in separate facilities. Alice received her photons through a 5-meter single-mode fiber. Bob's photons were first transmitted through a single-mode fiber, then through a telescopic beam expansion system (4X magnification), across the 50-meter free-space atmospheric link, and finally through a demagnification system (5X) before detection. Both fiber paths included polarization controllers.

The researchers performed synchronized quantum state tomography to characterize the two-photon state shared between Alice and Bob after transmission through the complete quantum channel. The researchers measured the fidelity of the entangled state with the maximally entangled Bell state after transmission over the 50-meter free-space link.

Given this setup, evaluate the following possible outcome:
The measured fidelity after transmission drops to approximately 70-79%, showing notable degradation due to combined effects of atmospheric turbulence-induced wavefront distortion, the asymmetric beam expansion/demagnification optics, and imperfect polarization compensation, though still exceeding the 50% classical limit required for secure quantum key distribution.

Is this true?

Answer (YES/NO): YES